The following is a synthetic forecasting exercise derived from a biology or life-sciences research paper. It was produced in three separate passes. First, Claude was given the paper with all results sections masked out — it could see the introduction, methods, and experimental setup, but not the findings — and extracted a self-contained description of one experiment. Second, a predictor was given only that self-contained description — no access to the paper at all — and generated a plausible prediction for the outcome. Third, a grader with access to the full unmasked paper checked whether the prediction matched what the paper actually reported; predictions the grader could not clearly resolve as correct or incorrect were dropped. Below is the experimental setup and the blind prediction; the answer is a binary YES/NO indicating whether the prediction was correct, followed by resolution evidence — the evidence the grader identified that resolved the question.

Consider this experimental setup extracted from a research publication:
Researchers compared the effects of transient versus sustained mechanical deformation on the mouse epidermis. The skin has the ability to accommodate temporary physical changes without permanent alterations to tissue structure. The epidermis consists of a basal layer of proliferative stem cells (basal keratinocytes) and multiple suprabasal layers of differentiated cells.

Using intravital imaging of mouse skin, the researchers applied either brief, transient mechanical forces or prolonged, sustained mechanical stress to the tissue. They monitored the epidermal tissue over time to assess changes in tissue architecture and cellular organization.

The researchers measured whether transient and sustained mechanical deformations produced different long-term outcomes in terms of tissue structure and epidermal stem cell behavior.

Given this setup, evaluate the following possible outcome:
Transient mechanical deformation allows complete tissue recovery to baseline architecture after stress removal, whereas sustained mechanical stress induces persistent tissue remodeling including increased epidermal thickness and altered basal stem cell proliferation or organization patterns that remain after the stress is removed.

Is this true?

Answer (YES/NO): YES